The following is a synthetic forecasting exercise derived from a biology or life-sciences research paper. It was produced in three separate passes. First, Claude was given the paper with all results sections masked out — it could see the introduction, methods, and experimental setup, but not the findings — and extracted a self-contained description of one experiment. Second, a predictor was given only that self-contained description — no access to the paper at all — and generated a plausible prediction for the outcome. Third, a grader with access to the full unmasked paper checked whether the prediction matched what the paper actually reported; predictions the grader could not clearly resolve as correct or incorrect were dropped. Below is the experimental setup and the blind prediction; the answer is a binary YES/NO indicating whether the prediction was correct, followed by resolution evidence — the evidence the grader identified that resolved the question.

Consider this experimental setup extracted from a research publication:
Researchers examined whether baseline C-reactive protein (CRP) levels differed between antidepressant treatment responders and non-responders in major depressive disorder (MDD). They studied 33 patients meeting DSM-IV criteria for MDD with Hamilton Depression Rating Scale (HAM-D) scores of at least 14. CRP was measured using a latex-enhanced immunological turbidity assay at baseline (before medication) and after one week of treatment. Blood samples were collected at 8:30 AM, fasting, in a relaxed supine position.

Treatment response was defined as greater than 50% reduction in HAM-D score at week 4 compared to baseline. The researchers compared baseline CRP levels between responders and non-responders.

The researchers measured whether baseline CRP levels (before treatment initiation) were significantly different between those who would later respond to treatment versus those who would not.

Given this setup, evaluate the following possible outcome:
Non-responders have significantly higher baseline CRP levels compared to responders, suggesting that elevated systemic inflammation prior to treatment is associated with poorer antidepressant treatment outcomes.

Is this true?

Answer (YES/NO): NO